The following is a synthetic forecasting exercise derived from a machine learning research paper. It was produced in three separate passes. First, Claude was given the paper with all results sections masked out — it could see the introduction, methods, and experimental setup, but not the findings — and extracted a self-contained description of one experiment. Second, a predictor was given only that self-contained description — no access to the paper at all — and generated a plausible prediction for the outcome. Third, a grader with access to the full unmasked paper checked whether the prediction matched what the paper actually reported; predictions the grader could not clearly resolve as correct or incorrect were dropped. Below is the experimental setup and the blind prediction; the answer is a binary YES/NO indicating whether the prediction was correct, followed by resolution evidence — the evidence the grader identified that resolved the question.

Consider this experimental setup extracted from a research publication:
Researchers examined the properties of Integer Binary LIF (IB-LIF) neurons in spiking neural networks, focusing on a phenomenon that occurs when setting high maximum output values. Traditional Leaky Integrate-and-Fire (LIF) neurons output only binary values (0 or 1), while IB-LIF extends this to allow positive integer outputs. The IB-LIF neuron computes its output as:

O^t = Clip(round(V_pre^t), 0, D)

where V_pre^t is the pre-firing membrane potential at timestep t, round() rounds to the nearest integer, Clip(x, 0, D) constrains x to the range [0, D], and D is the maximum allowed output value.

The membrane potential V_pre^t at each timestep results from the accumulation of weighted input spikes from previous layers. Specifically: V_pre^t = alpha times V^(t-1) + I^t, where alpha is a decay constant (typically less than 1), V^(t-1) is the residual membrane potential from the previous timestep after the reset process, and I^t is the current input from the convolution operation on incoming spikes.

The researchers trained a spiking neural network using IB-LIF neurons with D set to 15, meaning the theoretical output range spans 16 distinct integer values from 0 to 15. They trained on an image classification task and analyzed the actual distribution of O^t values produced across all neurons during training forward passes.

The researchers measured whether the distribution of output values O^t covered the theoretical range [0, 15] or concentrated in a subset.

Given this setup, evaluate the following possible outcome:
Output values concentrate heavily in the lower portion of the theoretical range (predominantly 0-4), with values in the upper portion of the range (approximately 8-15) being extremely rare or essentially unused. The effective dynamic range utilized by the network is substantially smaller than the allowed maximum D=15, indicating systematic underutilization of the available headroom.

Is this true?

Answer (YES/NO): YES